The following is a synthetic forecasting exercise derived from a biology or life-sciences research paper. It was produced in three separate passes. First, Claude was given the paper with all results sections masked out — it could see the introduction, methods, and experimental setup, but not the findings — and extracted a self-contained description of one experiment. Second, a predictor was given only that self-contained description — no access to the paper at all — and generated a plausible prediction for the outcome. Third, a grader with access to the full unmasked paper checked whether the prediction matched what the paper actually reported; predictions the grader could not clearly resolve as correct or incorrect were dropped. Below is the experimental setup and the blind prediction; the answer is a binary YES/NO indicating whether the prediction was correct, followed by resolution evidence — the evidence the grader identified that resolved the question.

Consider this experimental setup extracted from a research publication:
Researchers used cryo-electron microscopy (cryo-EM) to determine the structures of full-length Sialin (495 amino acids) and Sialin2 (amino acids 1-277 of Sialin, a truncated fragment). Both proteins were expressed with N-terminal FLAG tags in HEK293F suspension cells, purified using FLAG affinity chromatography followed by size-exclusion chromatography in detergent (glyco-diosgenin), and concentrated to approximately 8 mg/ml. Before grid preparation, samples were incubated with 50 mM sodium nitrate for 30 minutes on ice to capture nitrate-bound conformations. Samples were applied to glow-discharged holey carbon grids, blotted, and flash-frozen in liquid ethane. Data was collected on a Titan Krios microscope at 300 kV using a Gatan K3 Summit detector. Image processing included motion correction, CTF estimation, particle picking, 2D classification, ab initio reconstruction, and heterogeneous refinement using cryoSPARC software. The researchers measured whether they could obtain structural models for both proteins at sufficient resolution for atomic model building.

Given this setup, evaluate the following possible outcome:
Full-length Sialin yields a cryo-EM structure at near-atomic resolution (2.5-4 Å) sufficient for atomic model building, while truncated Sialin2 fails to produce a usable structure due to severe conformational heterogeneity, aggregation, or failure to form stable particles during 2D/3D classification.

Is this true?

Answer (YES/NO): NO